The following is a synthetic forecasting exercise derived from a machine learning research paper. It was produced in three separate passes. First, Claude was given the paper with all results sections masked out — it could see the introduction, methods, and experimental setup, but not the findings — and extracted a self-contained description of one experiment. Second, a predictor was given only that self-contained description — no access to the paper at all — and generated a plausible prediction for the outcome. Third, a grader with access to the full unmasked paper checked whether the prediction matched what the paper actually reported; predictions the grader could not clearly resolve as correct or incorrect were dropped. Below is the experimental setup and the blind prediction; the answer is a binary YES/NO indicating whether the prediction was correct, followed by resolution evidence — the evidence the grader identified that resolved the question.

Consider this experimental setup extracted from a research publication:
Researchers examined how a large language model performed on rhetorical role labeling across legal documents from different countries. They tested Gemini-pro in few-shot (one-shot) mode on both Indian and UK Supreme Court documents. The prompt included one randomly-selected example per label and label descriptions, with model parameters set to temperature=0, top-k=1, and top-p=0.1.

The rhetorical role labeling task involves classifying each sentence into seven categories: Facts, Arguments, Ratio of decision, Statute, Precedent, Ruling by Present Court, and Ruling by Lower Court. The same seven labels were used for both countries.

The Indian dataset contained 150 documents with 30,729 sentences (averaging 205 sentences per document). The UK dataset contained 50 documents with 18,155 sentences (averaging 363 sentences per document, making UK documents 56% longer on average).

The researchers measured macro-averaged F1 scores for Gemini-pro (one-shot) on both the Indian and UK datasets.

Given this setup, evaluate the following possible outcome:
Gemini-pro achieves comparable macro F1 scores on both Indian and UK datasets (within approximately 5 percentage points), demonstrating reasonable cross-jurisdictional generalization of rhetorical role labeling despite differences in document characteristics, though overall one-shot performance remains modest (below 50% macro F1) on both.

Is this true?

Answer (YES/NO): NO